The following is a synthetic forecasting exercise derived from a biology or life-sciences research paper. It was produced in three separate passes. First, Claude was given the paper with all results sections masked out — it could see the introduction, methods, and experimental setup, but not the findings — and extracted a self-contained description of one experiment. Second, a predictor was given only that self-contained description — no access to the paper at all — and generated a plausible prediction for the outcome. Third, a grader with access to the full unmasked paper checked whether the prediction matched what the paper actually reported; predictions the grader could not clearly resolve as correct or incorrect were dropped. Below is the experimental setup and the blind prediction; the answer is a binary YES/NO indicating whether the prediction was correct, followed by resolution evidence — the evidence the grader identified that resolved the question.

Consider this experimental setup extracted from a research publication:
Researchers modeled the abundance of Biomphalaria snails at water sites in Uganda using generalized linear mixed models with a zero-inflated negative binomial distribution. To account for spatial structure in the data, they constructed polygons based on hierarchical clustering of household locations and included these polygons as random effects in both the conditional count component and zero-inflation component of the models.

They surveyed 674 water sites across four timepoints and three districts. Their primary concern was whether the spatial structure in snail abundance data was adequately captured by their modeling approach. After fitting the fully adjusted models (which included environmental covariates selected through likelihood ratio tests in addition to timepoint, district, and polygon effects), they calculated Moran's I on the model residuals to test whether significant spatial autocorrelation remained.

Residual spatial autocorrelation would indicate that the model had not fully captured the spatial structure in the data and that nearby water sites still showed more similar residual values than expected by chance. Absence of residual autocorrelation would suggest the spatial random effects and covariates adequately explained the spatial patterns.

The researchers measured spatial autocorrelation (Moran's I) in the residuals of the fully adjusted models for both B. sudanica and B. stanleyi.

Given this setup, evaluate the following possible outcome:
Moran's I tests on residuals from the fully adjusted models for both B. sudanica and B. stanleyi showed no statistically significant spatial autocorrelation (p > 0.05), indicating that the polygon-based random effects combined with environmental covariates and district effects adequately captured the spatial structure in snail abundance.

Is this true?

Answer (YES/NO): YES